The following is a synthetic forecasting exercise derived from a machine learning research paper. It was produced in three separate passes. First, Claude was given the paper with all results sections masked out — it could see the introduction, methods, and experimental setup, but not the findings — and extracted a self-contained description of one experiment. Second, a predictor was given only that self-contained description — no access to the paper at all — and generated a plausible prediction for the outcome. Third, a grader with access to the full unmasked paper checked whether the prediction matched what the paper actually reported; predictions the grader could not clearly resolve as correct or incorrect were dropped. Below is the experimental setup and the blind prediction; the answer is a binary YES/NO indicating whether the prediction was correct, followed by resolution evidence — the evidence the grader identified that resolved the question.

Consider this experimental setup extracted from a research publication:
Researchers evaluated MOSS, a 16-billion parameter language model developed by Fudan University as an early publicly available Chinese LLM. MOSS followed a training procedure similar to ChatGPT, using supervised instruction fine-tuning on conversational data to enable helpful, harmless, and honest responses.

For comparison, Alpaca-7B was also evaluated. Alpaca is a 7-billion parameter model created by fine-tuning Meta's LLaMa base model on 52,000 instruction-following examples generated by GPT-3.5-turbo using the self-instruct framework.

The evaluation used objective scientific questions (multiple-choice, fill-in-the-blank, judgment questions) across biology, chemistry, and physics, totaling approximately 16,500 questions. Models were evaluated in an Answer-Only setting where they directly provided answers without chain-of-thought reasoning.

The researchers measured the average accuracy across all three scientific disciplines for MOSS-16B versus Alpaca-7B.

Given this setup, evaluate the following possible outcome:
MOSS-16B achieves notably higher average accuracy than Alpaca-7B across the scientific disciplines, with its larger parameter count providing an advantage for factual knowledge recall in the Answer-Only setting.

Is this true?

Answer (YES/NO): NO